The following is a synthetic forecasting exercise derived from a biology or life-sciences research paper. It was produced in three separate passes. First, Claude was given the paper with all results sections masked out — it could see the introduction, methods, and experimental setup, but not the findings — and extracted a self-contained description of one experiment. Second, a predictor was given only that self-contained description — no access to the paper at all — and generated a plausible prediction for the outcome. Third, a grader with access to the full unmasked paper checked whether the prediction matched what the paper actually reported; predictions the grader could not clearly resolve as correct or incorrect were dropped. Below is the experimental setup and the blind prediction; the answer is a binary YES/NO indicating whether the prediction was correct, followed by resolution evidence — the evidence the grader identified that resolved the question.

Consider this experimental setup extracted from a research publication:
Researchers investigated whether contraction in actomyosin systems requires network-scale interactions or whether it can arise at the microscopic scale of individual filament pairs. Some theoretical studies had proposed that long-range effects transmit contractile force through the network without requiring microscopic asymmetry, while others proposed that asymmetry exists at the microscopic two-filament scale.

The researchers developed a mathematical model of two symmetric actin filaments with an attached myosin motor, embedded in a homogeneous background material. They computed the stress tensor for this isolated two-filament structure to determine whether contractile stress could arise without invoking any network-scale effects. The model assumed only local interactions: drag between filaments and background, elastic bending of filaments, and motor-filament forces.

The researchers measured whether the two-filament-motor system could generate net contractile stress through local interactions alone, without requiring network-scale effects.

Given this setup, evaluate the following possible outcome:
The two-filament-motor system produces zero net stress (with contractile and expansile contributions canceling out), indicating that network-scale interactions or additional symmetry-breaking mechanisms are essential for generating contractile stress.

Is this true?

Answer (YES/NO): NO